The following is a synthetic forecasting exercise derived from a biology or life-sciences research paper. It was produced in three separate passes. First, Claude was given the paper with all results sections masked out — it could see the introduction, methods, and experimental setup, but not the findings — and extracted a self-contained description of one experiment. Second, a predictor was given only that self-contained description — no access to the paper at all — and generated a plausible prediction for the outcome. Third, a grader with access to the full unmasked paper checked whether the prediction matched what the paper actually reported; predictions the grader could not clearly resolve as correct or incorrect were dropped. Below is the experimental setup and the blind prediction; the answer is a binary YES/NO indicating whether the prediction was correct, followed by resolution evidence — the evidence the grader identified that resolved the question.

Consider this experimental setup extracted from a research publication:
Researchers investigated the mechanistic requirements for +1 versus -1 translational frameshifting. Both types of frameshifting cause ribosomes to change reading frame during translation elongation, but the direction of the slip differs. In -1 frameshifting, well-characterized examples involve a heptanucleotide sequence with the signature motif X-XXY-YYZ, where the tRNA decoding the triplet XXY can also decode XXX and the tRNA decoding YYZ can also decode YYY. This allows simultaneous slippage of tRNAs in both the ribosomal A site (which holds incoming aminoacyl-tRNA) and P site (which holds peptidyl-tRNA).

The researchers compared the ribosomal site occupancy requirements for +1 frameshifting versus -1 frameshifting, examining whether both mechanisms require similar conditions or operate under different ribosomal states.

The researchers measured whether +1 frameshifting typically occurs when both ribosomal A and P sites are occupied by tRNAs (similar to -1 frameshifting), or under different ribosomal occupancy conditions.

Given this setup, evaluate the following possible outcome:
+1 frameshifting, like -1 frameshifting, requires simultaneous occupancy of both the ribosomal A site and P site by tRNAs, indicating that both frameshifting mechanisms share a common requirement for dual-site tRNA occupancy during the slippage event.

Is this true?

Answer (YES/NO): NO